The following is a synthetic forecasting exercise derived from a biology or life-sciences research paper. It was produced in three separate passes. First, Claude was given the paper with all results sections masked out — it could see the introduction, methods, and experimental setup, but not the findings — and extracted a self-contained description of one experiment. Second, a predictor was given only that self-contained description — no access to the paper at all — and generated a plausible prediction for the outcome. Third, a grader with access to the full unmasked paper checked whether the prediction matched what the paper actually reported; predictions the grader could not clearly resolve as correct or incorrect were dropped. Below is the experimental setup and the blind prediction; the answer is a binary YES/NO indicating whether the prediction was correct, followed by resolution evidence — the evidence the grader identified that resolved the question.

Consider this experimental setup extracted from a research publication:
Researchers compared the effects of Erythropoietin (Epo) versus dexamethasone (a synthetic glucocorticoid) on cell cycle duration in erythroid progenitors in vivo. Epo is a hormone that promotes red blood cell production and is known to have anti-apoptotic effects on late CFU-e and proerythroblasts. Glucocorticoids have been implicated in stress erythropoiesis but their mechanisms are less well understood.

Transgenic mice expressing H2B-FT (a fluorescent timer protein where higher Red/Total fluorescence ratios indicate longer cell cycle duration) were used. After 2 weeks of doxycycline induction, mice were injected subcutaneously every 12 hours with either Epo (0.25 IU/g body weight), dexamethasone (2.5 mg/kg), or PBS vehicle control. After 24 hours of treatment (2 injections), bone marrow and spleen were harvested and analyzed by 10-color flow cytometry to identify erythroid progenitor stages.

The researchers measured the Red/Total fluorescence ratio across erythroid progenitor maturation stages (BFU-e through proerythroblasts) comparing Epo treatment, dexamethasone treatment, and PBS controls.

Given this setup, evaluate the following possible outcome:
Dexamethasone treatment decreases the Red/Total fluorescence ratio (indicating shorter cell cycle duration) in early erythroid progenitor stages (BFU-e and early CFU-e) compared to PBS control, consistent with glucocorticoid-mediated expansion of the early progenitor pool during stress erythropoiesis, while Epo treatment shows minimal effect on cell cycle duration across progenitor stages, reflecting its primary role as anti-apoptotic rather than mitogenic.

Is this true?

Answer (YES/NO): NO